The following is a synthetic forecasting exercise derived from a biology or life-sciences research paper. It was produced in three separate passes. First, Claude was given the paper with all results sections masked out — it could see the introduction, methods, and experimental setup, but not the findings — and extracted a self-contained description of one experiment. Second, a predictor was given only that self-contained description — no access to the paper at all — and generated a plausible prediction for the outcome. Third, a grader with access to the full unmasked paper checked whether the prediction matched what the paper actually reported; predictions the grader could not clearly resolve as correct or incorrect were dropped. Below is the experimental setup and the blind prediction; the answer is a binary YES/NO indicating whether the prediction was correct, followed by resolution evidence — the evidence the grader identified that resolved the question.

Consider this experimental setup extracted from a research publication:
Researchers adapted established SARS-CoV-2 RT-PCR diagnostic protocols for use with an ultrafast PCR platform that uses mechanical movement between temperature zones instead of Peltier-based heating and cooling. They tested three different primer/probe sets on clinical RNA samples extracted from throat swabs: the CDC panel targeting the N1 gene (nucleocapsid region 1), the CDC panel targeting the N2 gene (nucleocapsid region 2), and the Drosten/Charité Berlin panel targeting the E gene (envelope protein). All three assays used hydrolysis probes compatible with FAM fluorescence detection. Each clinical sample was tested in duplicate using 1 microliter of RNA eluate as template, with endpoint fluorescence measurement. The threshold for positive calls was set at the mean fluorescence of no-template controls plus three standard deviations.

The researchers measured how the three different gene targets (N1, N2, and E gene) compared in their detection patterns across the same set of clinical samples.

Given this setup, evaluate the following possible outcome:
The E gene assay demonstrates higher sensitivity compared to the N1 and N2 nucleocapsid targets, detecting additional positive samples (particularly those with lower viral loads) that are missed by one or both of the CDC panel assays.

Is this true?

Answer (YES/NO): NO